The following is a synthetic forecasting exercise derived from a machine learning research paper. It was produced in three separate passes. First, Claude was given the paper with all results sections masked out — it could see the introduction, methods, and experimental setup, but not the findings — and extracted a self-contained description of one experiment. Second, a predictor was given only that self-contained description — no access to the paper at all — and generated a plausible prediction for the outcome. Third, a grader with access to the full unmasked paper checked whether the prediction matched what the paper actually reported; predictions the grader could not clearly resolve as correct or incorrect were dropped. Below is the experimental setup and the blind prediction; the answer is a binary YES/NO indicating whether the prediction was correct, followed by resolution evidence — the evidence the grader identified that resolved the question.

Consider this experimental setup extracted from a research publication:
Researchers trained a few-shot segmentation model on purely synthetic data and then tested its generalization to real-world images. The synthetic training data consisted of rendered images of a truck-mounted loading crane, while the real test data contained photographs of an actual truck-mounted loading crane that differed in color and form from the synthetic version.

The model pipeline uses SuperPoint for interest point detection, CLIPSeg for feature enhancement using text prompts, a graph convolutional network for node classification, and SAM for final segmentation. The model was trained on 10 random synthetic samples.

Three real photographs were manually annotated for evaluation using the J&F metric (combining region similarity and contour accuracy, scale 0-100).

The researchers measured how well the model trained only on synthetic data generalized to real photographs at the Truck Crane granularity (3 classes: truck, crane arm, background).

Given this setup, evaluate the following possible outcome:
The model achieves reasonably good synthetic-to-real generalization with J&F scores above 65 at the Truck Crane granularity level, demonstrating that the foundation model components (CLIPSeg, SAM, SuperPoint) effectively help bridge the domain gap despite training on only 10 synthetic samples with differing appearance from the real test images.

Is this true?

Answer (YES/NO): YES